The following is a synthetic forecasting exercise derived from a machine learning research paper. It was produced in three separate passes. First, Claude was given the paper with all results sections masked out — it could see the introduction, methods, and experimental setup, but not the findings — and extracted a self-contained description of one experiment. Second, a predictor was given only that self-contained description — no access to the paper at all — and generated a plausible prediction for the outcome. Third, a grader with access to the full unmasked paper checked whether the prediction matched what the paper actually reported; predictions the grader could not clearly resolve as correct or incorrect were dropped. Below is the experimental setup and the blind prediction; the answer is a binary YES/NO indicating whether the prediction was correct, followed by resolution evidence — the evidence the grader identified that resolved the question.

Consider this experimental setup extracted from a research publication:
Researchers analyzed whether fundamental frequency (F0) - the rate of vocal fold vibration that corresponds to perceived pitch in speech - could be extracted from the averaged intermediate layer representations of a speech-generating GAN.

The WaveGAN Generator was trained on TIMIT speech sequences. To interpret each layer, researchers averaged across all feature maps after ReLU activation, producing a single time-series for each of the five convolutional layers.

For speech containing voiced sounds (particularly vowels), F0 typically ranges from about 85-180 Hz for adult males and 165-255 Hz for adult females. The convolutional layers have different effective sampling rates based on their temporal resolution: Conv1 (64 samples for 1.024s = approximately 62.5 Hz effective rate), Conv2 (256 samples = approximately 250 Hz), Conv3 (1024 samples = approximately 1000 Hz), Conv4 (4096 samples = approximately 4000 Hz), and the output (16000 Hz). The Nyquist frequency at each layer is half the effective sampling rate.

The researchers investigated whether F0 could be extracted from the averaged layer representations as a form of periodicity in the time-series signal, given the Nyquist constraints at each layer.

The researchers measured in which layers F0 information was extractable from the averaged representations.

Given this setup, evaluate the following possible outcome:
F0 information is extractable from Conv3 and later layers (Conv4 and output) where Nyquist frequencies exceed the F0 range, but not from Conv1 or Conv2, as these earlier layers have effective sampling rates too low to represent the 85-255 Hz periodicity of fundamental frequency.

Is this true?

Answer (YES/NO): YES